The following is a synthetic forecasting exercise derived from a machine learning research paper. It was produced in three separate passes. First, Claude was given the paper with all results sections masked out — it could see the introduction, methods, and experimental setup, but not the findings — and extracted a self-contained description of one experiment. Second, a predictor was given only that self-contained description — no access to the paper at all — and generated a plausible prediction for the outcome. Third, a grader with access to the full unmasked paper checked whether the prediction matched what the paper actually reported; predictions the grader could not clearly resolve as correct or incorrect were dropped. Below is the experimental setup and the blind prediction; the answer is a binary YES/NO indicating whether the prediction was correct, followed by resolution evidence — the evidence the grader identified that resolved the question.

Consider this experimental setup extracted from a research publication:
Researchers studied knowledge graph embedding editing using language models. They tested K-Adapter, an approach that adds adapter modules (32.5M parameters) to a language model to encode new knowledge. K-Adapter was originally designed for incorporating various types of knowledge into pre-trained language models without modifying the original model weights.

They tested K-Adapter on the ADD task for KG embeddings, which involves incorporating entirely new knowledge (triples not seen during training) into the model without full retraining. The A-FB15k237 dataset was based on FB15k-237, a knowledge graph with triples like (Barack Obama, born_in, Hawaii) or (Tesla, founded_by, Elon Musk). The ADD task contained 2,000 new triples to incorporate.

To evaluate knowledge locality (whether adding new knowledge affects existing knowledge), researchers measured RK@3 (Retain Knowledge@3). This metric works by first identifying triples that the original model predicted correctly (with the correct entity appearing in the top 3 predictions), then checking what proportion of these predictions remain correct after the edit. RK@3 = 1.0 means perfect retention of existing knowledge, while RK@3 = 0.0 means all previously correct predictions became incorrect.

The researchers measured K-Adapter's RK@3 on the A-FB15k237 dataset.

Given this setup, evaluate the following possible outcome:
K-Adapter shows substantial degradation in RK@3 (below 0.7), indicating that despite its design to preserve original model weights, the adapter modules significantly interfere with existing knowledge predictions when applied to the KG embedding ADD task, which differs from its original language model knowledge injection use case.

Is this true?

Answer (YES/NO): YES